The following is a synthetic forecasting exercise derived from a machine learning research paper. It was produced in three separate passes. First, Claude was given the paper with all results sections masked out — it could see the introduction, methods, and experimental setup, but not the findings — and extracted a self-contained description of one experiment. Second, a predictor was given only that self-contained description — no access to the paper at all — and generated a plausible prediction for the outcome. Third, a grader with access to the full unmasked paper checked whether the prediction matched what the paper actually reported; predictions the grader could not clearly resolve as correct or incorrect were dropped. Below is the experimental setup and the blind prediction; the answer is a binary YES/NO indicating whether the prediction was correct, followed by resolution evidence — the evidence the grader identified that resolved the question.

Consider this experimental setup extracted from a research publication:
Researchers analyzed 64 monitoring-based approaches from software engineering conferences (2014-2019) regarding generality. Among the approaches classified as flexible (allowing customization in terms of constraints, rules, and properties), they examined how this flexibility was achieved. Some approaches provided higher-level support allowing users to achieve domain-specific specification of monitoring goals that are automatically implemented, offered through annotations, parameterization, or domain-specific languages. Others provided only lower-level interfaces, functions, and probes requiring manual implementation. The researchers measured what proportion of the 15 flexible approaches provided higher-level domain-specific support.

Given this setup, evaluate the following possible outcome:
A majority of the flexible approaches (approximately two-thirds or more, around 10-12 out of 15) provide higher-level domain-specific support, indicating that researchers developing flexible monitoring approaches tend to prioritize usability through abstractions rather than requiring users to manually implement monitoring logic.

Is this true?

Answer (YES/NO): NO